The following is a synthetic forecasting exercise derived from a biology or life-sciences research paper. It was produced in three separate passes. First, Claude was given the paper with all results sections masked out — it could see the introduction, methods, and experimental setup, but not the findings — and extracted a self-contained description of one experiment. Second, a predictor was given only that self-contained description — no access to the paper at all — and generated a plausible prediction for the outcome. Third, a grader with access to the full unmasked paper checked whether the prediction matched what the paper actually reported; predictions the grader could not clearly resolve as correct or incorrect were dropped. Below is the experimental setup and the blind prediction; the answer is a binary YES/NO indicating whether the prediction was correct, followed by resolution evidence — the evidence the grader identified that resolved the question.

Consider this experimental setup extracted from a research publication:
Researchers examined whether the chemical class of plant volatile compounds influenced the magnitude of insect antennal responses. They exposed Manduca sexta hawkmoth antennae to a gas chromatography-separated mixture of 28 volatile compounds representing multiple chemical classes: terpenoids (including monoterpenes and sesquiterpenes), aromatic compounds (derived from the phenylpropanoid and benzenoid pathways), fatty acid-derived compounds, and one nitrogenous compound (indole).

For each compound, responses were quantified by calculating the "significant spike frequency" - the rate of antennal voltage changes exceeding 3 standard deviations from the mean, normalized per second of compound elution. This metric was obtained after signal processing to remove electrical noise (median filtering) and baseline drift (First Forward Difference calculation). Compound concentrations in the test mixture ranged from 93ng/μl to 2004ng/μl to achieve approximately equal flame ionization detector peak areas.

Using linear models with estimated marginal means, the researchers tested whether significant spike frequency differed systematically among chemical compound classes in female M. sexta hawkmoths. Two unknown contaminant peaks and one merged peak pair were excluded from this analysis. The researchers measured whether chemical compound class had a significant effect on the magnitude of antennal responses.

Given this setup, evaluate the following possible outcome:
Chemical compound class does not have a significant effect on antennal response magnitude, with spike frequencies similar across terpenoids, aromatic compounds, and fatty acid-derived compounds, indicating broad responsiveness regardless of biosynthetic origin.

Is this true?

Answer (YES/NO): NO